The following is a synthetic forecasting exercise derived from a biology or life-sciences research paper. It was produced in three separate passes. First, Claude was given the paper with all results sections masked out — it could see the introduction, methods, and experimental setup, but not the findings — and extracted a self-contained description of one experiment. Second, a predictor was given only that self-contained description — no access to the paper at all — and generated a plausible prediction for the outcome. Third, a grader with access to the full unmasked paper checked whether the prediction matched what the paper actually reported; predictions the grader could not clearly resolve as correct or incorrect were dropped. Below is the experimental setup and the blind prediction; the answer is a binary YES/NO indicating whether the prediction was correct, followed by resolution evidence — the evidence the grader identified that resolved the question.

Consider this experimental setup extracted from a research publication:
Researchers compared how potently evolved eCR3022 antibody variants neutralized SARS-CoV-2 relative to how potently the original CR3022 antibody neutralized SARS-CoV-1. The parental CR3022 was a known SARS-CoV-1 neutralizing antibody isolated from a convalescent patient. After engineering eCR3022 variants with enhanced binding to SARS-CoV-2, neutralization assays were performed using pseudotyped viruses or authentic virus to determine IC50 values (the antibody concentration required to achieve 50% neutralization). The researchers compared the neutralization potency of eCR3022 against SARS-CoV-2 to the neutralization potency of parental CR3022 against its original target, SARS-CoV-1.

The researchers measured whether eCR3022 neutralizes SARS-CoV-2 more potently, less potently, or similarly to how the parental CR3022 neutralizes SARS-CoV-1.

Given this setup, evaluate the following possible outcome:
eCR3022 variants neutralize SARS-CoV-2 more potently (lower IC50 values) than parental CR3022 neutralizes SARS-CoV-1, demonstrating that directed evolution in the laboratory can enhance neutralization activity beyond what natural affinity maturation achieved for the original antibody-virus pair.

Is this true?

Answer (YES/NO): YES